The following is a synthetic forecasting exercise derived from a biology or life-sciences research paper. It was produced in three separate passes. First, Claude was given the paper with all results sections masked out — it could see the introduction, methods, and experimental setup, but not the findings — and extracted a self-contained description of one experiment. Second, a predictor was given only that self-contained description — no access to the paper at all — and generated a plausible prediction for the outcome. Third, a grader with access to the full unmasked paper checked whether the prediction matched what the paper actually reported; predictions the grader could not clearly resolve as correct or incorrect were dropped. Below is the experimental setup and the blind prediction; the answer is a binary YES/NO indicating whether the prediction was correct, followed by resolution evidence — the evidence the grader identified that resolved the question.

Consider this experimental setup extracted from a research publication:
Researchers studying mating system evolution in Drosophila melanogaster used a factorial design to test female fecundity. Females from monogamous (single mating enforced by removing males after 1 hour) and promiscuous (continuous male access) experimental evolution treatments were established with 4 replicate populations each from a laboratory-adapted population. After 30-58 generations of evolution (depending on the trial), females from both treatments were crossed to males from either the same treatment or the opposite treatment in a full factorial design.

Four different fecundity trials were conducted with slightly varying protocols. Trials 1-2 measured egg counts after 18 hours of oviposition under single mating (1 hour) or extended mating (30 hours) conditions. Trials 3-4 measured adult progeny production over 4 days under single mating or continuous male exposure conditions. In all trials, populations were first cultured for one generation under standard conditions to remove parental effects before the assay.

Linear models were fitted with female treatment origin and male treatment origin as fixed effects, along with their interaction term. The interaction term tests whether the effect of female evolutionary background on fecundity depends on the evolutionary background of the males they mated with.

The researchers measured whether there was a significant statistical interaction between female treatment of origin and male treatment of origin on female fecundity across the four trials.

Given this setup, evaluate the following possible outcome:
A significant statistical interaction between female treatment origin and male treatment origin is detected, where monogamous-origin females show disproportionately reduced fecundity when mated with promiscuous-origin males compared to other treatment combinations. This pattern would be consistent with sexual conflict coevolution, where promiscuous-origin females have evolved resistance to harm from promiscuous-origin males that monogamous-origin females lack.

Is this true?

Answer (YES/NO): NO